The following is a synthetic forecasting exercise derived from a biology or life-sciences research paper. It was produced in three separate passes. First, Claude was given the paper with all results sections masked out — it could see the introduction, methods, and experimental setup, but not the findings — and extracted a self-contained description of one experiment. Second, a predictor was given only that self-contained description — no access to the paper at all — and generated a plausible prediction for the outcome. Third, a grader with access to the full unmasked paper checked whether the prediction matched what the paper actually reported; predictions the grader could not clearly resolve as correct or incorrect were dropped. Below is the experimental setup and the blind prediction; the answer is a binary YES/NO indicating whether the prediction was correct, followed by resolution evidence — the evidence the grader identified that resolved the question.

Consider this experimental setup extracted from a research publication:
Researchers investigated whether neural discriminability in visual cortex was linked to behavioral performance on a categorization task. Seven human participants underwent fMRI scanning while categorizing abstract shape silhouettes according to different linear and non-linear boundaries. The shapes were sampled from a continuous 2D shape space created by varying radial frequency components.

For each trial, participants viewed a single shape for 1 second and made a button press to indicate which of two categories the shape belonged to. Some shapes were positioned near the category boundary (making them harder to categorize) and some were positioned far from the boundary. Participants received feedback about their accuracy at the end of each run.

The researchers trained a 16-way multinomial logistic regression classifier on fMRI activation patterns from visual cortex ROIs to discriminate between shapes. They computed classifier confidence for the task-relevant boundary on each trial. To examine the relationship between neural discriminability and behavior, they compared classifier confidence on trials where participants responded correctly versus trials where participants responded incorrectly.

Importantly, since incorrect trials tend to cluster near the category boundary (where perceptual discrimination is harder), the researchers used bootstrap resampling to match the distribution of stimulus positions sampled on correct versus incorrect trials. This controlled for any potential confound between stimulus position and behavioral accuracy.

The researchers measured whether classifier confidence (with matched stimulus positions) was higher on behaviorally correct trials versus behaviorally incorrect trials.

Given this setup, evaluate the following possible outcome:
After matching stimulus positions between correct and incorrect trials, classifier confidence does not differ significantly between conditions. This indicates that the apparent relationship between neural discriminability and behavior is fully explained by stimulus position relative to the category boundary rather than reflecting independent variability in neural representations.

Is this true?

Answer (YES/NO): NO